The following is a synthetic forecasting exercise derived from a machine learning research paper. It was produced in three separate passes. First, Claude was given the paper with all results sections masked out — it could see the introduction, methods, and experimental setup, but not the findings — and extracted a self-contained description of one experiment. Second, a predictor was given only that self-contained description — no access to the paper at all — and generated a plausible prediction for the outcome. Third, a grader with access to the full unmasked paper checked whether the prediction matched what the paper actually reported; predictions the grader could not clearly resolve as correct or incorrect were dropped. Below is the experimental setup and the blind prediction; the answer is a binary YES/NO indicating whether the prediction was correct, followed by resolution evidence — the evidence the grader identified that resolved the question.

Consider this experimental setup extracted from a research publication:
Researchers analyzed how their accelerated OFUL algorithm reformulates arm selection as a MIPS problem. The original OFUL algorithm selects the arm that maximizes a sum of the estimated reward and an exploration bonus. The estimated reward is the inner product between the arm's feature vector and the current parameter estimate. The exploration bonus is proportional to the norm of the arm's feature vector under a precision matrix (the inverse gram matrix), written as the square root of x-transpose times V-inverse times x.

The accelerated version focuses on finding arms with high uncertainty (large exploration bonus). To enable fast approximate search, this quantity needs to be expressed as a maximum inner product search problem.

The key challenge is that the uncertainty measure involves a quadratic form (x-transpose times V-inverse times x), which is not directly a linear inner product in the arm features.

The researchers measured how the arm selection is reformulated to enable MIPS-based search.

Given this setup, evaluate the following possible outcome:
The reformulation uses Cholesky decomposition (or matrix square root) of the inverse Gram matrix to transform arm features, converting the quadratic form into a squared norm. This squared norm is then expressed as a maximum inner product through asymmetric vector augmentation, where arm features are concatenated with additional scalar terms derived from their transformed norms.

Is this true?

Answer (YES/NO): NO